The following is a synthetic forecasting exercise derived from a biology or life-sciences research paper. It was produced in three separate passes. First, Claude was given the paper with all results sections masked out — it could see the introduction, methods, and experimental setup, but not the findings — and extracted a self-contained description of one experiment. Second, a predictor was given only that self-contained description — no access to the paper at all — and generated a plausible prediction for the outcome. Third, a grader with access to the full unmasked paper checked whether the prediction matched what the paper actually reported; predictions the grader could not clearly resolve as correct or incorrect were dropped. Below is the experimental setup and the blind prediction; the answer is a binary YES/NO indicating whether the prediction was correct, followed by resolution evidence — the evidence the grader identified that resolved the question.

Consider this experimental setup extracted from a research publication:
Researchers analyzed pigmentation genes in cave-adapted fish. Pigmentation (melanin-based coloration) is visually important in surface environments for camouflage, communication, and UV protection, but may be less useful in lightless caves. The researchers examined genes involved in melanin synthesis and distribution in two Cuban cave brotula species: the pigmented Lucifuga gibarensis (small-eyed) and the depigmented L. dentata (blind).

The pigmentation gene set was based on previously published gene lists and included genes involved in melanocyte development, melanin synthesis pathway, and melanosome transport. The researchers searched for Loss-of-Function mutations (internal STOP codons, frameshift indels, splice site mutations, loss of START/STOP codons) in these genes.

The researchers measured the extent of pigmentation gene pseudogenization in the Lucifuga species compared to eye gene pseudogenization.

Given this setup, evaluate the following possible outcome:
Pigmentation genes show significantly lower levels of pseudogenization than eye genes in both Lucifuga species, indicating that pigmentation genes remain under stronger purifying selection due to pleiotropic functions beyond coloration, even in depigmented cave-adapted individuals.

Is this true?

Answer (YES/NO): YES